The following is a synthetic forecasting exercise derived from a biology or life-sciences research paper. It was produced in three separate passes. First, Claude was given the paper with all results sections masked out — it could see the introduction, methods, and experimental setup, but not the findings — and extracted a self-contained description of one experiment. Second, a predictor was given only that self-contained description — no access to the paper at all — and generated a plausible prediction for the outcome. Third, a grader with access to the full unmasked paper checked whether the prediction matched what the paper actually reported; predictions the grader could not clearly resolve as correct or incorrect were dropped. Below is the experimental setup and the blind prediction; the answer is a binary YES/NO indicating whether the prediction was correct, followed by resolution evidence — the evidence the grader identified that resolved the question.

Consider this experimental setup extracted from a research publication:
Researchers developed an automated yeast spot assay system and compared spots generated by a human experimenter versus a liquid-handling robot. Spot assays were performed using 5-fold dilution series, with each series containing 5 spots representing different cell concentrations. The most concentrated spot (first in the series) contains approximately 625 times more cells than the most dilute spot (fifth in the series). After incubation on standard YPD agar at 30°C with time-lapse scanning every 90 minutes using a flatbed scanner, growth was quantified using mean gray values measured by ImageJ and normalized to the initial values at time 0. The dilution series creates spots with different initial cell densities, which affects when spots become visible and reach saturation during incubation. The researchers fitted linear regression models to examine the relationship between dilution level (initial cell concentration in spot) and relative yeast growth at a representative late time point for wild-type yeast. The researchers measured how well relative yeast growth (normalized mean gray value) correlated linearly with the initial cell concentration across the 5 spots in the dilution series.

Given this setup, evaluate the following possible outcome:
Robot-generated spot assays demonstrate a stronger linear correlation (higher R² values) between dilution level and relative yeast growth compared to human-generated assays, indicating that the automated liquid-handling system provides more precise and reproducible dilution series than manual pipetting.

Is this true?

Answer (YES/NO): NO